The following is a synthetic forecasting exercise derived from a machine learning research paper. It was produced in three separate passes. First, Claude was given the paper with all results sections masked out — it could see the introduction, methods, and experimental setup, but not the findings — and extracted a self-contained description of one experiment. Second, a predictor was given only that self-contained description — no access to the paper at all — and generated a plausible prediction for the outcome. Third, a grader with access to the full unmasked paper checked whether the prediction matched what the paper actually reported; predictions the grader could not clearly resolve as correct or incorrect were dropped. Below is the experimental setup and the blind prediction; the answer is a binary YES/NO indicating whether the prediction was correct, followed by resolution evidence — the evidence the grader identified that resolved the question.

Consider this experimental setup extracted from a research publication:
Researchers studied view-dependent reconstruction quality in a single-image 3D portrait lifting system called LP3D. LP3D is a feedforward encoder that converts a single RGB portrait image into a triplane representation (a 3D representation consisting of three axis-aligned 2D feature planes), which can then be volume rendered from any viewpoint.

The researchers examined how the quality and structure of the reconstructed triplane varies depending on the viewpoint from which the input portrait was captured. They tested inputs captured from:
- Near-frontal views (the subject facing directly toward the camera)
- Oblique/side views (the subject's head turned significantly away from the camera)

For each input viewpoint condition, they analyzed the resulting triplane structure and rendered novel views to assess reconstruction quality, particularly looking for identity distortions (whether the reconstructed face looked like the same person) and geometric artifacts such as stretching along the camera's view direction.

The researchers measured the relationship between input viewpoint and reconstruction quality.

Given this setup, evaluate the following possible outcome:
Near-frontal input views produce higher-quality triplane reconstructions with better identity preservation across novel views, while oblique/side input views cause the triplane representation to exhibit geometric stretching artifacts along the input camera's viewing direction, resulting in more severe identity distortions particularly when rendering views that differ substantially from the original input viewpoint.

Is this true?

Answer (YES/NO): YES